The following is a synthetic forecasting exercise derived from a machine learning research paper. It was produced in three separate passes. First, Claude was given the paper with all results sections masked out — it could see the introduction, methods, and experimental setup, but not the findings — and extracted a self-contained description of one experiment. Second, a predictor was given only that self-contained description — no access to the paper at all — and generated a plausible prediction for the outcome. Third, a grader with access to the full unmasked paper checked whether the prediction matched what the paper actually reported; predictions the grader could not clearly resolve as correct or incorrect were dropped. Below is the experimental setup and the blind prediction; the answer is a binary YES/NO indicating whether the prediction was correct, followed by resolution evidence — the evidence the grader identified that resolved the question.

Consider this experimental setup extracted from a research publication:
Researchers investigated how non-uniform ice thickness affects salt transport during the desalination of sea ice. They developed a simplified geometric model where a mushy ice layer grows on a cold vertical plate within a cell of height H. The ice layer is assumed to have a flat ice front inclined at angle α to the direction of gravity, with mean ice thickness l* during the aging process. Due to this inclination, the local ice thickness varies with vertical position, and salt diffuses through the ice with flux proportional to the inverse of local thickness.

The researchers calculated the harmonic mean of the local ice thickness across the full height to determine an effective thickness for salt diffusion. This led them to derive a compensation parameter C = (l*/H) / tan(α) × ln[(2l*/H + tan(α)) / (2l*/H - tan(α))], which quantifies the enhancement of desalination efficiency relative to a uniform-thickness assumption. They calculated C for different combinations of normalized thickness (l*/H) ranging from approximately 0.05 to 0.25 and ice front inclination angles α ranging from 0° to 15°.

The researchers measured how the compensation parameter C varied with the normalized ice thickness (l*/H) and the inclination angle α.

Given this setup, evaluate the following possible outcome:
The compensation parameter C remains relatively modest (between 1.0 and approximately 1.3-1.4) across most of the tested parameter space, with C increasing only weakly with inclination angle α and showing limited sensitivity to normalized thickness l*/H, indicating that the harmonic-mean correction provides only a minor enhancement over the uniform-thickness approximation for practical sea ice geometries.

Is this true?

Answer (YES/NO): NO